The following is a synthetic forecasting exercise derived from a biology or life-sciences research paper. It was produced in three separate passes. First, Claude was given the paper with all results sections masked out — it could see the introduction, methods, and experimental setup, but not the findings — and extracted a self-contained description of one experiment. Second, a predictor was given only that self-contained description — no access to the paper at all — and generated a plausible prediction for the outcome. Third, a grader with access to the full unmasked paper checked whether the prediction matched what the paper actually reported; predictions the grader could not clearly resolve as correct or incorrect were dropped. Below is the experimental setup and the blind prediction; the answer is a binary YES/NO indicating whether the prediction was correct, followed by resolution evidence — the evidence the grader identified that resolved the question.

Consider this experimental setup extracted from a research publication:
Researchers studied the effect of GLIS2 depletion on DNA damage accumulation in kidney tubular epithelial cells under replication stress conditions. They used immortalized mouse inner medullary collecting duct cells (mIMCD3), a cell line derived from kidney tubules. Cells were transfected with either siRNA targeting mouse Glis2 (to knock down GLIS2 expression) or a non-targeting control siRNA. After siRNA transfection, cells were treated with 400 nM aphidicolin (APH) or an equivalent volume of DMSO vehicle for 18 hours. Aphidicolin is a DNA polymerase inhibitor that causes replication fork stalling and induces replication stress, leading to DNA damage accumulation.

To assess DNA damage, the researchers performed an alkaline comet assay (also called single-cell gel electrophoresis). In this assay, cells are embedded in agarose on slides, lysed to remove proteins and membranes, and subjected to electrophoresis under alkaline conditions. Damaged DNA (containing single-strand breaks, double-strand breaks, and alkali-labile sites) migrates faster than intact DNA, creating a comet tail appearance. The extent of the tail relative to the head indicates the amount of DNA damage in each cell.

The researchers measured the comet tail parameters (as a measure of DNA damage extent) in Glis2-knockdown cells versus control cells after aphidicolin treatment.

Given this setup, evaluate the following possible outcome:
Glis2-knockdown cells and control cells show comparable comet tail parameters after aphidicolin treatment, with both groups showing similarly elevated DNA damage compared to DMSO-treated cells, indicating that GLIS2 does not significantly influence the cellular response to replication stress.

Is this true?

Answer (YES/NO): NO